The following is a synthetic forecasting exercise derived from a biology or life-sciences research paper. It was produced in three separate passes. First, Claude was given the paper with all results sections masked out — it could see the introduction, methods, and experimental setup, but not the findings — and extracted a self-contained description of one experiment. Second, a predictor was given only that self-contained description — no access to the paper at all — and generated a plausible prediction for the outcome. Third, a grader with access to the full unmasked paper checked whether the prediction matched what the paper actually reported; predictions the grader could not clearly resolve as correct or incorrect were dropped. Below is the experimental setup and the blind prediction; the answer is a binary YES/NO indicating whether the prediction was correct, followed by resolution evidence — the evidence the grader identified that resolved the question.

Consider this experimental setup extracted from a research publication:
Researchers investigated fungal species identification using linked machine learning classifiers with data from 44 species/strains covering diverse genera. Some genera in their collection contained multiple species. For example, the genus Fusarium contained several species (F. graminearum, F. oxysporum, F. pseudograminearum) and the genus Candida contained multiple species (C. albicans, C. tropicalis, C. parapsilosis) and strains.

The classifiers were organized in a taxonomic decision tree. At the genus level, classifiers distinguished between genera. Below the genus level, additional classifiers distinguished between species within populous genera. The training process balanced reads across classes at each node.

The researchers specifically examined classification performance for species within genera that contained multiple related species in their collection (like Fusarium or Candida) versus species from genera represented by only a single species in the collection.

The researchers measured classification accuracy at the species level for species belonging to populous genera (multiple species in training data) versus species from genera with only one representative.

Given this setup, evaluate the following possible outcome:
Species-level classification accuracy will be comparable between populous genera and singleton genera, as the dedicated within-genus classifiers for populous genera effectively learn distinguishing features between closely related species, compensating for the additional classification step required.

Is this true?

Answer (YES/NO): YES